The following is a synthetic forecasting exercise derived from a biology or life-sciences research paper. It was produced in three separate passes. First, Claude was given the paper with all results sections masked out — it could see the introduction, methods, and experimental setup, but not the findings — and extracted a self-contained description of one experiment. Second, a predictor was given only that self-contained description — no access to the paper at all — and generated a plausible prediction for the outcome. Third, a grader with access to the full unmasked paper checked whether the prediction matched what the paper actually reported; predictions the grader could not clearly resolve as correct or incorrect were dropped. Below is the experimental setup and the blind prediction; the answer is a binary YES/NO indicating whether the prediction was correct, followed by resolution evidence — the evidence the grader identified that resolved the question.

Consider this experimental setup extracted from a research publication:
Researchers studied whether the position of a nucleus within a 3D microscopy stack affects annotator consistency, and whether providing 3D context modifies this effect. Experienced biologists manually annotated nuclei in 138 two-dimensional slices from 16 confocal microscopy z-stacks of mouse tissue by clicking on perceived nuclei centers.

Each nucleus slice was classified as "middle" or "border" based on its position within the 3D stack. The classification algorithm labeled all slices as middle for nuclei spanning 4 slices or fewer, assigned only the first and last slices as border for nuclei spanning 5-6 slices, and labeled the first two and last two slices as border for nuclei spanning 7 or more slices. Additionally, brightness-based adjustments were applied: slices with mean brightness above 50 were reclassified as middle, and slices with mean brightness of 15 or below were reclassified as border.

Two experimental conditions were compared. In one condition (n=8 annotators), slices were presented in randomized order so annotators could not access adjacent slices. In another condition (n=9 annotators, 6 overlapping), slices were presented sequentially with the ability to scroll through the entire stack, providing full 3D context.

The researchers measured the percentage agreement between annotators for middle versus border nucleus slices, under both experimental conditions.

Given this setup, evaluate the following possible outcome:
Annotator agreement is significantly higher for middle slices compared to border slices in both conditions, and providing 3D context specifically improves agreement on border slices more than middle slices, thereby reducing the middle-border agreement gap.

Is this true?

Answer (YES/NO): YES